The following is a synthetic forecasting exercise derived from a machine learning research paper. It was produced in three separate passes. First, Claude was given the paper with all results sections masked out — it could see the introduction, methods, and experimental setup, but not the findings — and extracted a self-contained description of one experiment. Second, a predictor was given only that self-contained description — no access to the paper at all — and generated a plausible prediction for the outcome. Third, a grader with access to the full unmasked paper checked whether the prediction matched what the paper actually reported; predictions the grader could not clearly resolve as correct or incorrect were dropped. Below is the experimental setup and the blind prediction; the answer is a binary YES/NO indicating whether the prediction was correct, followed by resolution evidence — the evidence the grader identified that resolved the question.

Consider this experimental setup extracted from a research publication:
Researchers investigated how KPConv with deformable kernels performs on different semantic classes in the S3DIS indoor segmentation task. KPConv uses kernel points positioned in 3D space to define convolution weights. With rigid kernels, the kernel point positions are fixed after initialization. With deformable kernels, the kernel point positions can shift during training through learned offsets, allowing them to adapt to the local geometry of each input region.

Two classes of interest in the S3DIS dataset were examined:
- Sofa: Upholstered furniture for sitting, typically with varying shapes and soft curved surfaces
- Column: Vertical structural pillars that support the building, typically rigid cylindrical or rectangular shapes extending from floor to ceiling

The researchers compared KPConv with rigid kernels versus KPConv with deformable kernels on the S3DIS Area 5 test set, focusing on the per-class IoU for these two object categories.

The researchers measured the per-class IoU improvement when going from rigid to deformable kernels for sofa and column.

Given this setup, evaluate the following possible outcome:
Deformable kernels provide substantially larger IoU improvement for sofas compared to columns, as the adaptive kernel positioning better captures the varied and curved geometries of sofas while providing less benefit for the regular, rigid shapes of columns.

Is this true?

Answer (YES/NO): NO